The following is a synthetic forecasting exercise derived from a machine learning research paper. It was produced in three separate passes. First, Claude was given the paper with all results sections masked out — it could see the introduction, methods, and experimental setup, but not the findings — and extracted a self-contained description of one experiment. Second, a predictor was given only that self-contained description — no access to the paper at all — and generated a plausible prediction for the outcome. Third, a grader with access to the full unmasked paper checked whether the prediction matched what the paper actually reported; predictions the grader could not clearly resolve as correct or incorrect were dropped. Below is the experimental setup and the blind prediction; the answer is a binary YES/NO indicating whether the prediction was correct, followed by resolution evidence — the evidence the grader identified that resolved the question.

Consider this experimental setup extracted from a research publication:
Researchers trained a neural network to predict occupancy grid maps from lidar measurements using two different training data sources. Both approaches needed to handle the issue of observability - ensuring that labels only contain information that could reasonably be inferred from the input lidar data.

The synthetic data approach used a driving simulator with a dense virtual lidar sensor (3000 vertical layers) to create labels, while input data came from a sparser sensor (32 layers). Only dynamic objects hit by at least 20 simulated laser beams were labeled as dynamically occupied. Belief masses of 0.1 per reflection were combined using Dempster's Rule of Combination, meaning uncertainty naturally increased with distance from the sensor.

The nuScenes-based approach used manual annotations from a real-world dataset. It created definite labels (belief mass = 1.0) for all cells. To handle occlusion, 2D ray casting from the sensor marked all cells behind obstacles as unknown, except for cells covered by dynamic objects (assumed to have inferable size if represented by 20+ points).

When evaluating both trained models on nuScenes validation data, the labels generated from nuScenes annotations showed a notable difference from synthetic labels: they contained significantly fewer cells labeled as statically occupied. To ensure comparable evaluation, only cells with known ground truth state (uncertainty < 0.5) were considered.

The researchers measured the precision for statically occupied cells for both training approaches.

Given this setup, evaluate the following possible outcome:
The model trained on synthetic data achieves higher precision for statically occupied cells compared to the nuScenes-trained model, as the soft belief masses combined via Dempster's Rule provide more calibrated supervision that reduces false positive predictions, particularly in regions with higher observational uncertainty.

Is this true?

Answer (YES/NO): NO